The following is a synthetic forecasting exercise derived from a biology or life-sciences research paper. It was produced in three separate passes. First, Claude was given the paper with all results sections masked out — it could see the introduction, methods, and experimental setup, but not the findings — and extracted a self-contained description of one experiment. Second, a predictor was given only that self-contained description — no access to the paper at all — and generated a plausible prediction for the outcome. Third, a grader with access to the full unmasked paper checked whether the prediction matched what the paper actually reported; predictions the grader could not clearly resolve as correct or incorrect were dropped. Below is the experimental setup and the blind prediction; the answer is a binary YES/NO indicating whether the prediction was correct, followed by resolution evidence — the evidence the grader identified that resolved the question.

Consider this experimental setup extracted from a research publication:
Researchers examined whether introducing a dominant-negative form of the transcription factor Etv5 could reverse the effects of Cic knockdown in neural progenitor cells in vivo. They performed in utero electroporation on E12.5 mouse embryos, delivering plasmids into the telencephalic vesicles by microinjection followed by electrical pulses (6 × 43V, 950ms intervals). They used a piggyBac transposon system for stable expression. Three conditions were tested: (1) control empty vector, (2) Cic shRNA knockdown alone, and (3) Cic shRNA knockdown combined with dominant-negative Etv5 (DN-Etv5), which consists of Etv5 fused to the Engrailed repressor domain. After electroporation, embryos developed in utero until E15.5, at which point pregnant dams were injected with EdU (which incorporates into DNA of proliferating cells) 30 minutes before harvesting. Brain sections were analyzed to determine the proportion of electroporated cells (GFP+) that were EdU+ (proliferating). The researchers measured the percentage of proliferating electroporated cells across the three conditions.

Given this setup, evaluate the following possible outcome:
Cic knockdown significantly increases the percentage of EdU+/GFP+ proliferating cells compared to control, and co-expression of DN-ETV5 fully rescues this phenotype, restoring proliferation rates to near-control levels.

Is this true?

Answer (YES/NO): YES